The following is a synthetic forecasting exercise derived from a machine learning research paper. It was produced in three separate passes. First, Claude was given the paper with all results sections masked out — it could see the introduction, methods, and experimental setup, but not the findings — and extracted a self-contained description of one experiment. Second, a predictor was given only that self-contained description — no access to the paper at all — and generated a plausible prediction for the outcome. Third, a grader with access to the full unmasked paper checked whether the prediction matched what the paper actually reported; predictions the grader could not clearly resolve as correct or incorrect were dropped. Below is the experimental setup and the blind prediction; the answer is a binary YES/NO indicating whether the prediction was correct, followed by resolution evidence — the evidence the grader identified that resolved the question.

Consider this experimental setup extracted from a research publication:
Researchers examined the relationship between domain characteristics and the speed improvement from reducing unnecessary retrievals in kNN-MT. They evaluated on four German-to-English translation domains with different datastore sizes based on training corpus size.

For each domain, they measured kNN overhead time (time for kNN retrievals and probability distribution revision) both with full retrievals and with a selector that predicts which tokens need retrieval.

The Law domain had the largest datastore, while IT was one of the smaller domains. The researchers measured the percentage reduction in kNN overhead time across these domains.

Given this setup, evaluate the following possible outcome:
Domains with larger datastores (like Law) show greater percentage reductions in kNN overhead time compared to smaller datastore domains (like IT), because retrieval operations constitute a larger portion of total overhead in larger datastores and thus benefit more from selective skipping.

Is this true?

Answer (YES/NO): YES